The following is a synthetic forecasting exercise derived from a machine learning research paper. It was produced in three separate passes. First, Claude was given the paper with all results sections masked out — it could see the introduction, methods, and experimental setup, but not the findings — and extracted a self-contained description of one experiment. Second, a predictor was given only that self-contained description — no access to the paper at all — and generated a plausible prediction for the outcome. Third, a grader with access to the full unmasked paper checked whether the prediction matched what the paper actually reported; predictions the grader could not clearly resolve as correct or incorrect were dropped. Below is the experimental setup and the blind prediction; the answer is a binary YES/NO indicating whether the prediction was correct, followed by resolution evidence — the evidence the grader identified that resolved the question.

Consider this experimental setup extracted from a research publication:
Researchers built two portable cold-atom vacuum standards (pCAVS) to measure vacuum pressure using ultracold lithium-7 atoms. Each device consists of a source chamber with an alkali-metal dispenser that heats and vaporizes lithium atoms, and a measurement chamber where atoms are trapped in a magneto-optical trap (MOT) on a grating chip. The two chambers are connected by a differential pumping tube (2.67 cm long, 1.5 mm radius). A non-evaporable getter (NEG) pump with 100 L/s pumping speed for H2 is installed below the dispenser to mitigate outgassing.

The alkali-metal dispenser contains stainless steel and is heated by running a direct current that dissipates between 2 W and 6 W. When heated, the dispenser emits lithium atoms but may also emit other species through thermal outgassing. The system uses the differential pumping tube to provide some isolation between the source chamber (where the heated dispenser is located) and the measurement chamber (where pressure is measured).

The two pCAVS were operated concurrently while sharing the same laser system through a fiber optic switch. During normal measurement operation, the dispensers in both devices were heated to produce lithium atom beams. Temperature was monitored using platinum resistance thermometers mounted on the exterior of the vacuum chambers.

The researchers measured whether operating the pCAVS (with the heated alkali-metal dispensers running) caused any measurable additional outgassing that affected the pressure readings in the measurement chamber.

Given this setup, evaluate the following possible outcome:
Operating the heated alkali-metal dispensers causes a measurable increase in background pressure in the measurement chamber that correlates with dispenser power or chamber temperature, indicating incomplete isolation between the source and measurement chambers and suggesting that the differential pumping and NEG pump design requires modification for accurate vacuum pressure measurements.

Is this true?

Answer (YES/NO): YES